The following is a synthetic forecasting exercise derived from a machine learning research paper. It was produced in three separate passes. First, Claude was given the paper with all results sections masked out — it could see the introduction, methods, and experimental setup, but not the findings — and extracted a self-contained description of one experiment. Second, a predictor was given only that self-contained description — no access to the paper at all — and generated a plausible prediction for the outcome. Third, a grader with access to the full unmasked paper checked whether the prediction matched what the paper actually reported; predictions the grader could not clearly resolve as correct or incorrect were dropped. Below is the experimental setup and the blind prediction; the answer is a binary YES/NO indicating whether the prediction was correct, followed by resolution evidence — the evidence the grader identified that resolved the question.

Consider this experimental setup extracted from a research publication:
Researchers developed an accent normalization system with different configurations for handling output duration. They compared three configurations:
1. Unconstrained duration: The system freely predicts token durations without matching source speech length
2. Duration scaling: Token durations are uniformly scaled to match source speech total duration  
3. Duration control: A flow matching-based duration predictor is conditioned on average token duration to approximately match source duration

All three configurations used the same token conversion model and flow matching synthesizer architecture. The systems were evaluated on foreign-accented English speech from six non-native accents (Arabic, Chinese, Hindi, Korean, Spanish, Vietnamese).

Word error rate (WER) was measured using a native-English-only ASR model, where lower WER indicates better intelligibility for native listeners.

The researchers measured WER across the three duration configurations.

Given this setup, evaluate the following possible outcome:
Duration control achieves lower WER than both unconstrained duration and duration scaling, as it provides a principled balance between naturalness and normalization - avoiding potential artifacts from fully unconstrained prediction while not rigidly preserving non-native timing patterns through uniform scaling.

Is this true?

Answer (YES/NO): NO